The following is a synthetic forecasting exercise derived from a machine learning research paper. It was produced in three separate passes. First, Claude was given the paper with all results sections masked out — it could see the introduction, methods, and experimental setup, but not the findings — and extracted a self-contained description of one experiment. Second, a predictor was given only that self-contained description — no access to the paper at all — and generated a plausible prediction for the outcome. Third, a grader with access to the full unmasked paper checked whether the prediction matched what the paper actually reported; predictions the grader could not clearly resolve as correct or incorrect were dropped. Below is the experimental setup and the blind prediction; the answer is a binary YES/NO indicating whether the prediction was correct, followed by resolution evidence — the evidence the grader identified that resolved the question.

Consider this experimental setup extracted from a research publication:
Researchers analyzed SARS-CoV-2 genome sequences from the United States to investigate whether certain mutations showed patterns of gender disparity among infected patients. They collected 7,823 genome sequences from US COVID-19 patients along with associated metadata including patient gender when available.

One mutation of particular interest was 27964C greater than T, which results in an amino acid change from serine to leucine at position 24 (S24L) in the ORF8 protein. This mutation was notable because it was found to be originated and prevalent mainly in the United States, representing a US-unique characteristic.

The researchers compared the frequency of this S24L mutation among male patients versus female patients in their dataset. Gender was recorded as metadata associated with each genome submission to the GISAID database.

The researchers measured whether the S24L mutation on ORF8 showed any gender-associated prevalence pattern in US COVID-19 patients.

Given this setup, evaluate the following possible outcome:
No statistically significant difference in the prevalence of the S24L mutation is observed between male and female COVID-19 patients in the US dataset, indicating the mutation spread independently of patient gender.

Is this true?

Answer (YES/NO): NO